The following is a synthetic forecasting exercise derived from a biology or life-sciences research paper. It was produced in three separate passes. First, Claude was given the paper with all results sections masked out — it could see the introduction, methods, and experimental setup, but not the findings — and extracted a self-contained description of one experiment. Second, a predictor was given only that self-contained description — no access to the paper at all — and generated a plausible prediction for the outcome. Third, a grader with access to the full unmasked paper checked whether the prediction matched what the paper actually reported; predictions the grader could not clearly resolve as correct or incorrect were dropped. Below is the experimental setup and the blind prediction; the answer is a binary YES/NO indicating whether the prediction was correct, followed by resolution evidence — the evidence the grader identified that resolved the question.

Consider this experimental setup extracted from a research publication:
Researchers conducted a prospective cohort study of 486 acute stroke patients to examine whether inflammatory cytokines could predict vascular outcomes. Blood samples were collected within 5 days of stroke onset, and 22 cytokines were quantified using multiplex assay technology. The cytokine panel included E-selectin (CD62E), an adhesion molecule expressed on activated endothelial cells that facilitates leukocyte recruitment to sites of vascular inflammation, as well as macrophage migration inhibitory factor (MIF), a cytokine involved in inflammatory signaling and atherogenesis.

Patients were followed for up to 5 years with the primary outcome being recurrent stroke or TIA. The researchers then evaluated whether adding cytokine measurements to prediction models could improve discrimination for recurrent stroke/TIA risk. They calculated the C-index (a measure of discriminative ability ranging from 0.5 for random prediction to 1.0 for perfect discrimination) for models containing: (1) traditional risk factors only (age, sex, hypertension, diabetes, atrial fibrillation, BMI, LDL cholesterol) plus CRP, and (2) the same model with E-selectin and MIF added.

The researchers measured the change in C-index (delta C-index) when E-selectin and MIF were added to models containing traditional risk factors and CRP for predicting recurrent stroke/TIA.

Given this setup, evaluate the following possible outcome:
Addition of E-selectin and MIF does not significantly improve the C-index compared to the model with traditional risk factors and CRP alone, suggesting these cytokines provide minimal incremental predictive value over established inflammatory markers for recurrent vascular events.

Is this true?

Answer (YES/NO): NO